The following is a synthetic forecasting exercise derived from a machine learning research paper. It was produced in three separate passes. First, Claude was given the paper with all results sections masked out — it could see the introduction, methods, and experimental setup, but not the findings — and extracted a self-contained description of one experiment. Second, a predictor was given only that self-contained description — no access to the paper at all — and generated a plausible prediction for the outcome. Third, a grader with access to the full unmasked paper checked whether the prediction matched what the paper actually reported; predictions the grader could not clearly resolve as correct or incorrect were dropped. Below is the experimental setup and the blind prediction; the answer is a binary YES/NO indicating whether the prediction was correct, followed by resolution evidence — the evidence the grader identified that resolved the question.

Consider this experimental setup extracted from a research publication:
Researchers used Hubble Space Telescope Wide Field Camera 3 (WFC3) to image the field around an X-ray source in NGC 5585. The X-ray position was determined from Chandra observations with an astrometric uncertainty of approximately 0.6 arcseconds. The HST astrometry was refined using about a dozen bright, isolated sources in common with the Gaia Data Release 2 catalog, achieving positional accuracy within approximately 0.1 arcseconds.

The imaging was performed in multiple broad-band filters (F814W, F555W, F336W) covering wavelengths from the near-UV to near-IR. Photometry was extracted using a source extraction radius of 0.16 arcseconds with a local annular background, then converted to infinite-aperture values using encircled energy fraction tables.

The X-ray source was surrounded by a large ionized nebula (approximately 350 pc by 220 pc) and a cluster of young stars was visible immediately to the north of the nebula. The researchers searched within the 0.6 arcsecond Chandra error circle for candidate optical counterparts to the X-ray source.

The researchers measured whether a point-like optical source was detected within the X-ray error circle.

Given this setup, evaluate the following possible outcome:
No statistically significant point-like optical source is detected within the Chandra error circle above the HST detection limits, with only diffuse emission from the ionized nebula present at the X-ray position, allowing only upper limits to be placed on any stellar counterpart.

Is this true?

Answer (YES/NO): NO